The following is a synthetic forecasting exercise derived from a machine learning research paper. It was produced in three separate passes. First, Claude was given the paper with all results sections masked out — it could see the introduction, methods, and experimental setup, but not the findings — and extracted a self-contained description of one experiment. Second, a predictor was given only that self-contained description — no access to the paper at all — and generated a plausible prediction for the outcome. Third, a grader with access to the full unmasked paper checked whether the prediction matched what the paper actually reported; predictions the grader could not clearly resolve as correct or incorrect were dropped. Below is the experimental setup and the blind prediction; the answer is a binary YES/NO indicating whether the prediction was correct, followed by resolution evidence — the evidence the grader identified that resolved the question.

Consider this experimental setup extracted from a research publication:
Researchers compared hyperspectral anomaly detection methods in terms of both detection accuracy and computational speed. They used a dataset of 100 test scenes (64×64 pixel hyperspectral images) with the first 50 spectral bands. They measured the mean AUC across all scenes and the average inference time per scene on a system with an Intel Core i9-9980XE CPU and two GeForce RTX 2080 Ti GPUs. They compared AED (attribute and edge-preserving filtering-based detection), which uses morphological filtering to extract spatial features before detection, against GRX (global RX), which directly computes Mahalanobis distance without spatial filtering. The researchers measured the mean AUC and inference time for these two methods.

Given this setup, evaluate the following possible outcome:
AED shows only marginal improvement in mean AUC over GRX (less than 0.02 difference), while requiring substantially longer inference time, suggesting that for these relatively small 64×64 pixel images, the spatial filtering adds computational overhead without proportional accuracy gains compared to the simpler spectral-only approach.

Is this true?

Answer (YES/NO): YES